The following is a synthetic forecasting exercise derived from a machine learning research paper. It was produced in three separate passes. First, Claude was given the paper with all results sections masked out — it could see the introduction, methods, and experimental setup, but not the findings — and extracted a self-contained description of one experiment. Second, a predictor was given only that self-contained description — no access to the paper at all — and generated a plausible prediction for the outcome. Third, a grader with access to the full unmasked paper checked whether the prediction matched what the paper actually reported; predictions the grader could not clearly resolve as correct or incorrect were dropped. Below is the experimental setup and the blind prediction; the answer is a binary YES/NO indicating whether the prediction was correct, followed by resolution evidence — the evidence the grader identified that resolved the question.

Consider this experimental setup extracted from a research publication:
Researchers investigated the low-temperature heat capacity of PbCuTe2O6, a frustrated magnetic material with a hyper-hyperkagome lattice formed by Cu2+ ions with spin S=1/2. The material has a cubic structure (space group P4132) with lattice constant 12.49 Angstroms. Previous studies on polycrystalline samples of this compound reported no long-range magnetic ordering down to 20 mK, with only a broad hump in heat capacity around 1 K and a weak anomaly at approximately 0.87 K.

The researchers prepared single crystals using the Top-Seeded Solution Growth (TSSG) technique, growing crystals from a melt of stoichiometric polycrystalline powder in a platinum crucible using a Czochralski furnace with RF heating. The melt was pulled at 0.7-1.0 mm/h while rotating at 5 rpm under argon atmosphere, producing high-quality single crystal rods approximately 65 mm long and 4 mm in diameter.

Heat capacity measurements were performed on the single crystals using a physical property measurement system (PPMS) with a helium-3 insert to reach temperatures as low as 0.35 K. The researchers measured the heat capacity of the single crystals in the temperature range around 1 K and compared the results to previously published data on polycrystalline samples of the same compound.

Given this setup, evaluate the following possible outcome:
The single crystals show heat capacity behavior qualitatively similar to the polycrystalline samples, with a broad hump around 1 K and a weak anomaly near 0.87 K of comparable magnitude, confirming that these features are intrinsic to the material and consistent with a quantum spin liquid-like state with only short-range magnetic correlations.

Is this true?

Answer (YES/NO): NO